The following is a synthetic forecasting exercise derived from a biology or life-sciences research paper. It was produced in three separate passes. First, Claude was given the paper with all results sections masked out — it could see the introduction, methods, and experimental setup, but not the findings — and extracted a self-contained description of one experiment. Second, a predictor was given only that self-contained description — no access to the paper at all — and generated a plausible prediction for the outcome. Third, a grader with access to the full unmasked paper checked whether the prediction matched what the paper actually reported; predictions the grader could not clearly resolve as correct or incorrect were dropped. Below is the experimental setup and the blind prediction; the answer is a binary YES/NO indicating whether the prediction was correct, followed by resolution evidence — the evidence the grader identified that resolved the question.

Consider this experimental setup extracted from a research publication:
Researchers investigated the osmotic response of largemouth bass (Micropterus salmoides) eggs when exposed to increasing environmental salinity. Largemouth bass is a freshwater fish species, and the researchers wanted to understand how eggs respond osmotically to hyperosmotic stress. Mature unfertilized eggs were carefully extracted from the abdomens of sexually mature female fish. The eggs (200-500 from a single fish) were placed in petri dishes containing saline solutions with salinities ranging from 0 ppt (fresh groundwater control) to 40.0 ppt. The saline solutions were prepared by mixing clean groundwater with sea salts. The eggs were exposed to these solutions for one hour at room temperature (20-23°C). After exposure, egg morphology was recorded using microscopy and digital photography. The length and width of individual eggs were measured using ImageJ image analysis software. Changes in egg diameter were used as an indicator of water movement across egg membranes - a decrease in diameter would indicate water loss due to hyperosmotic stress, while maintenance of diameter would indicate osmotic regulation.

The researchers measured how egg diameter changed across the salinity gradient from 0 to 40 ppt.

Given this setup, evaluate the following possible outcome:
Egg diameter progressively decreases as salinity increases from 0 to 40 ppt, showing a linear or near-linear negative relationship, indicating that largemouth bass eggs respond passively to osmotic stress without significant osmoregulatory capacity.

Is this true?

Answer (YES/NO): NO